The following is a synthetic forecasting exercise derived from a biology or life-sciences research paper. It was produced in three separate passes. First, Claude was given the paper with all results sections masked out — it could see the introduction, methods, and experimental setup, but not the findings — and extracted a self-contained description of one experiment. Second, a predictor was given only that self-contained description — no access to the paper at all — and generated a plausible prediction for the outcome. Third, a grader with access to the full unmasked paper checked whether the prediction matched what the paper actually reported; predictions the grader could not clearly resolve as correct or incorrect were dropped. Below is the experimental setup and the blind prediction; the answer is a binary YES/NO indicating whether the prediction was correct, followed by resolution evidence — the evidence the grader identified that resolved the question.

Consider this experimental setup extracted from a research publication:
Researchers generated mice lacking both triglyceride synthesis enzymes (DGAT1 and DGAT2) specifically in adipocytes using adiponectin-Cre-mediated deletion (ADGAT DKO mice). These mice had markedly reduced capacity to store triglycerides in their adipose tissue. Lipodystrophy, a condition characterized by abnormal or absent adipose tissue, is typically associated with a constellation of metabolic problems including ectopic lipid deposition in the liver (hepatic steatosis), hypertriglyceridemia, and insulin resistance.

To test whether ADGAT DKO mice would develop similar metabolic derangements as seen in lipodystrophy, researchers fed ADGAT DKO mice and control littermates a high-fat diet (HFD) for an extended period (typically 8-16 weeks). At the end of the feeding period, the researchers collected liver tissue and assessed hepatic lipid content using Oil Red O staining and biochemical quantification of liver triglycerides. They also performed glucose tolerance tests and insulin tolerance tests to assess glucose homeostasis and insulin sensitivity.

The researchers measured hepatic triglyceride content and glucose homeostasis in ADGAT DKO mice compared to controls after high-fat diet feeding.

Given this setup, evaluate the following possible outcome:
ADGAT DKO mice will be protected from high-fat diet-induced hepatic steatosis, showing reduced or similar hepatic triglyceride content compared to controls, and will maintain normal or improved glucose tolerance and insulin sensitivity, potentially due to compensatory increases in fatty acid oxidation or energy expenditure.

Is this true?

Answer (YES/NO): NO